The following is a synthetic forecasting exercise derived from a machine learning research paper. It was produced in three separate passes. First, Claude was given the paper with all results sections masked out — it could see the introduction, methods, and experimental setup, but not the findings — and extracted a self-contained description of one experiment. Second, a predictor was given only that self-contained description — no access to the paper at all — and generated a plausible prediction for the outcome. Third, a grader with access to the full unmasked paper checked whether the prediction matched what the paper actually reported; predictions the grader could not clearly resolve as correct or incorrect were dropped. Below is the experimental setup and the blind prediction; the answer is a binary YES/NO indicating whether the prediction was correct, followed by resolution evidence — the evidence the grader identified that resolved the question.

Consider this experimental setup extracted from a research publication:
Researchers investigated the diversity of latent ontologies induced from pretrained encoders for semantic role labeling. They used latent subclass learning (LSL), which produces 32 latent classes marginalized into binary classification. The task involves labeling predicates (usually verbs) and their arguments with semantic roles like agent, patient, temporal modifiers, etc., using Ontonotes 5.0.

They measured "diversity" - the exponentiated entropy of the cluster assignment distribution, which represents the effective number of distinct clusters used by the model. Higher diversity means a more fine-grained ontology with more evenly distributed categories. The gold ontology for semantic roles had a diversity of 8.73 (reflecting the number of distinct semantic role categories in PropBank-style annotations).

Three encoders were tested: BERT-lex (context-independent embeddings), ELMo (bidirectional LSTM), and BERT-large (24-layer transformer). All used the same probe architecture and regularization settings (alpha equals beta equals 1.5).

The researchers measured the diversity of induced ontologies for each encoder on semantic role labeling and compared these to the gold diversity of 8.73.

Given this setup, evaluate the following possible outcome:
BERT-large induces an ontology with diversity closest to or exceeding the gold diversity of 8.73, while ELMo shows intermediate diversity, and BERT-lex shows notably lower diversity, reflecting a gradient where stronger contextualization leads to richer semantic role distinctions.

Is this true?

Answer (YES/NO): NO